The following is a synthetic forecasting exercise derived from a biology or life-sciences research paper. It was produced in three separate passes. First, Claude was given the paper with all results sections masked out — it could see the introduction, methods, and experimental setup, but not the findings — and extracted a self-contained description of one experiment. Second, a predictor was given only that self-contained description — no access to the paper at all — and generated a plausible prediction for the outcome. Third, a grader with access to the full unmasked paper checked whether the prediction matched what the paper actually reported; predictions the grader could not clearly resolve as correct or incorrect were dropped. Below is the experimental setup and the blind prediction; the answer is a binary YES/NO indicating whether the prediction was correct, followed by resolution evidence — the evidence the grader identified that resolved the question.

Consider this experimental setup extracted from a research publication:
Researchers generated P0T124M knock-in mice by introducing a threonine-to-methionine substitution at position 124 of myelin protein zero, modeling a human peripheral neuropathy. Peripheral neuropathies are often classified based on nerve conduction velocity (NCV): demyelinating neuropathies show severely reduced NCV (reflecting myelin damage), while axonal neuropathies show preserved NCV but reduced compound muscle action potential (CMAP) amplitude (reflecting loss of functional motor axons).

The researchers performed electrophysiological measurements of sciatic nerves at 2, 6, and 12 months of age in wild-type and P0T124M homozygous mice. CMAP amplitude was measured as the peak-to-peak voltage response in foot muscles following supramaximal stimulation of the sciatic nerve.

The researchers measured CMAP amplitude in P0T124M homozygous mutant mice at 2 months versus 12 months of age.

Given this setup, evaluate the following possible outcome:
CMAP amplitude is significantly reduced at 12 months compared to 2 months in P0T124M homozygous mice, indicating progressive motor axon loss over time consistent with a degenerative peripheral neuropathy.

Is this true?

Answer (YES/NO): YES